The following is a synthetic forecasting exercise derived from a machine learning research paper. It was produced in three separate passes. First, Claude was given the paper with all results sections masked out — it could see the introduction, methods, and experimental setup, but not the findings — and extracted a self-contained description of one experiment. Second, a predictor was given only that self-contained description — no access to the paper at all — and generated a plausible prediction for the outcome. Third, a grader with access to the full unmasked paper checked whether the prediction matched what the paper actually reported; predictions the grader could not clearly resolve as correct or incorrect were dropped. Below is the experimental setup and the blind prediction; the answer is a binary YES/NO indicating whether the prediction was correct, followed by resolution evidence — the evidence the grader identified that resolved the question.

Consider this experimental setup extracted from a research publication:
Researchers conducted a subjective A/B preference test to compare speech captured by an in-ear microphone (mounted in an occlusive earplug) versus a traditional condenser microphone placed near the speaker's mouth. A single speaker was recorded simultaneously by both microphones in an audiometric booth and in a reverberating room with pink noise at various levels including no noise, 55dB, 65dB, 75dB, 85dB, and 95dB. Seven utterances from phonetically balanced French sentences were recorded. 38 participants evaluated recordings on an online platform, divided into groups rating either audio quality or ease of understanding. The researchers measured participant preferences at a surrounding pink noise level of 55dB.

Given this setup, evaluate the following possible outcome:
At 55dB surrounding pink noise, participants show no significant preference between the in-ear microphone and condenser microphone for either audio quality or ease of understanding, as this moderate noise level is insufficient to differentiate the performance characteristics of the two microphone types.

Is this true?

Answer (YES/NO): NO